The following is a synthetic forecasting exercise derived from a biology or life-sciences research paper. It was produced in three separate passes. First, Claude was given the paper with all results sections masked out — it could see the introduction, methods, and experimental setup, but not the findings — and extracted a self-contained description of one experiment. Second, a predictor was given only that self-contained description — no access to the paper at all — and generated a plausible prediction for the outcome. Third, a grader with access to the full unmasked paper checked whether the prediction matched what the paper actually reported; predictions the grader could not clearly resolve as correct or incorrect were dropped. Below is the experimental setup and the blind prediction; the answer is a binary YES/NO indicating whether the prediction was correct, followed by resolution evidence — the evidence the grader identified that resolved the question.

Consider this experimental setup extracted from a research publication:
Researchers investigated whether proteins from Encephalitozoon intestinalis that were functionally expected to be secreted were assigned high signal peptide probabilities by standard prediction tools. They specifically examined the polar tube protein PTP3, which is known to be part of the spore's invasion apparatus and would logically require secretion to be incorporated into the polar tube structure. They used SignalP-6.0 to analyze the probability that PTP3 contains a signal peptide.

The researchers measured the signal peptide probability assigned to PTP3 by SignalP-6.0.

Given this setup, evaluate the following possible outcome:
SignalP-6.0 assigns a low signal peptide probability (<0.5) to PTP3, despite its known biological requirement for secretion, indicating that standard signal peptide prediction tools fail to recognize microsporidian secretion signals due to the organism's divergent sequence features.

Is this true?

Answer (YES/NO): YES